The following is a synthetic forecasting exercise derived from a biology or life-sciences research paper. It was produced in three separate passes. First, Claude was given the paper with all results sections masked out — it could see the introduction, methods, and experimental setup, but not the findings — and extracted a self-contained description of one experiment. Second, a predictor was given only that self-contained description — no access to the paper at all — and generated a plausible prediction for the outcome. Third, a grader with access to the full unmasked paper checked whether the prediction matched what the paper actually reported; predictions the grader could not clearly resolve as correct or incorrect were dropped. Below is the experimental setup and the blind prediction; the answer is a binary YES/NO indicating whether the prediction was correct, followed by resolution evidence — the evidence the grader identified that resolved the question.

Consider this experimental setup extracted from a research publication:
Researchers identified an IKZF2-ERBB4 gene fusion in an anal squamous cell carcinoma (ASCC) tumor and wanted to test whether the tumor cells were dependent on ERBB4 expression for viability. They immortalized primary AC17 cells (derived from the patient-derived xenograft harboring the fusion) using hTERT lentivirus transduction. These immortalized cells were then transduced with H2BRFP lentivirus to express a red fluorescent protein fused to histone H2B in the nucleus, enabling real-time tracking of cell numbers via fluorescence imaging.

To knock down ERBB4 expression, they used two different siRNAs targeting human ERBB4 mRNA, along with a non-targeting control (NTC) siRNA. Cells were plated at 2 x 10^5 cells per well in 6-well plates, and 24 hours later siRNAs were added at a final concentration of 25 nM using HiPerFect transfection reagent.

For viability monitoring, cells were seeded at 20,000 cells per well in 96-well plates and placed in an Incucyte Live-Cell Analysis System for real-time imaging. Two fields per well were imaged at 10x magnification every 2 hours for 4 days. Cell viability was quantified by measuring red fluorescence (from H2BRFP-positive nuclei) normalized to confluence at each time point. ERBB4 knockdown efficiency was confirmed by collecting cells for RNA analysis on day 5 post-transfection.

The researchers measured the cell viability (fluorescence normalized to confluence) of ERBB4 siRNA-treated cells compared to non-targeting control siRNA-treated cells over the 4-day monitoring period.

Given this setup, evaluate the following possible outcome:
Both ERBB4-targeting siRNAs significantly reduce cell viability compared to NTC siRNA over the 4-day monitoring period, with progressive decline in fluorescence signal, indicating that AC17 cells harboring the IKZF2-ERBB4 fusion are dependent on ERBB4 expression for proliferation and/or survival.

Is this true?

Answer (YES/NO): NO